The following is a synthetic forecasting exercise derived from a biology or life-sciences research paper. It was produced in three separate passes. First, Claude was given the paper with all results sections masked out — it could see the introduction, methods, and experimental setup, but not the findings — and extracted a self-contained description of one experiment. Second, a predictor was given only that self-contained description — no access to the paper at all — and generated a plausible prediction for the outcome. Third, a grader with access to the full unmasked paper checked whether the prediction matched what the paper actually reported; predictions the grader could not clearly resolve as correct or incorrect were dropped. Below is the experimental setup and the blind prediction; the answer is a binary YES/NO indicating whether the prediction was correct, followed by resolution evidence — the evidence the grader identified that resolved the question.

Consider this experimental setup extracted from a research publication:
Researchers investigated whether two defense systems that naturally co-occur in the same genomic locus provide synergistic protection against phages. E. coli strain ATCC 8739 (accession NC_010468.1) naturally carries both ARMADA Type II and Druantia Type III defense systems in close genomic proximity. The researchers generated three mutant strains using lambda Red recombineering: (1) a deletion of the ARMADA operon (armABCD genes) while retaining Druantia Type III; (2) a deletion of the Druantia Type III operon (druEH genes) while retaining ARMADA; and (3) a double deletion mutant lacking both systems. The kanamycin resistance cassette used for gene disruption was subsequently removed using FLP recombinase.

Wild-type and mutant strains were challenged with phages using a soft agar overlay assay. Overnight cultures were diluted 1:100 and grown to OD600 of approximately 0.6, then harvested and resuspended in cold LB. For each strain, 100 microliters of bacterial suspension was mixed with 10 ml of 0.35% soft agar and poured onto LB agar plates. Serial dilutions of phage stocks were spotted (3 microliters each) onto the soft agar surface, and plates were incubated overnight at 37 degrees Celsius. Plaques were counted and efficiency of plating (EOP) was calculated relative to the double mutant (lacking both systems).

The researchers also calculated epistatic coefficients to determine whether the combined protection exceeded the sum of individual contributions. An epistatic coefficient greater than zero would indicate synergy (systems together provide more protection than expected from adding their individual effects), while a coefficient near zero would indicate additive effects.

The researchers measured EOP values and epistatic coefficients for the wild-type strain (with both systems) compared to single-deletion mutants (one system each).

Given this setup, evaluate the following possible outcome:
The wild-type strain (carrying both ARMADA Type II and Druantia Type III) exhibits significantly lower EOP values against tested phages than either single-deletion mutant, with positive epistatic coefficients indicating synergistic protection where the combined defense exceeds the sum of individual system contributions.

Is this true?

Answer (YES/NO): YES